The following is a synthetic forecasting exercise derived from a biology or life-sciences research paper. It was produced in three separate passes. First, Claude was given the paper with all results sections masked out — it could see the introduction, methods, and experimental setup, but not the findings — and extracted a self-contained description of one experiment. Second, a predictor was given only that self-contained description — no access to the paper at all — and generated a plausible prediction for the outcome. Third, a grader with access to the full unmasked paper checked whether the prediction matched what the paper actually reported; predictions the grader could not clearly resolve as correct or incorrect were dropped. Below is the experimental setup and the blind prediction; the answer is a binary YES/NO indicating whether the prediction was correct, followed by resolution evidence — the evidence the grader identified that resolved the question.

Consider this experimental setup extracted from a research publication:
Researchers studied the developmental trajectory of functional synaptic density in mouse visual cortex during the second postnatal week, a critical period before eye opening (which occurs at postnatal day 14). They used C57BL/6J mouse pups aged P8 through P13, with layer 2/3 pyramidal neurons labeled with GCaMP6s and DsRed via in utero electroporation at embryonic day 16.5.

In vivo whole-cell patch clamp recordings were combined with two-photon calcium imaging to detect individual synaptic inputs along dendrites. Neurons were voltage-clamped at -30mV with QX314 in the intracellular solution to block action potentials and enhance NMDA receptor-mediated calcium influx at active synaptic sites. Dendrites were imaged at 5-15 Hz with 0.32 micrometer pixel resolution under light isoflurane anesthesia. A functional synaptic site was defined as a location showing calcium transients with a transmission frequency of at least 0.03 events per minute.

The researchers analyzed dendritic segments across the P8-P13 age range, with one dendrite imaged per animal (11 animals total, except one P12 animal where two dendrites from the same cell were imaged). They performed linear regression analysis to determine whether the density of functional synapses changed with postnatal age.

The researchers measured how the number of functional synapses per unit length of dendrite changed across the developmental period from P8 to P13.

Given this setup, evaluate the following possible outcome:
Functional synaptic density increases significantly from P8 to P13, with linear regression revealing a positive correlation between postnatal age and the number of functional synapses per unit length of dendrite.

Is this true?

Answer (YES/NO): YES